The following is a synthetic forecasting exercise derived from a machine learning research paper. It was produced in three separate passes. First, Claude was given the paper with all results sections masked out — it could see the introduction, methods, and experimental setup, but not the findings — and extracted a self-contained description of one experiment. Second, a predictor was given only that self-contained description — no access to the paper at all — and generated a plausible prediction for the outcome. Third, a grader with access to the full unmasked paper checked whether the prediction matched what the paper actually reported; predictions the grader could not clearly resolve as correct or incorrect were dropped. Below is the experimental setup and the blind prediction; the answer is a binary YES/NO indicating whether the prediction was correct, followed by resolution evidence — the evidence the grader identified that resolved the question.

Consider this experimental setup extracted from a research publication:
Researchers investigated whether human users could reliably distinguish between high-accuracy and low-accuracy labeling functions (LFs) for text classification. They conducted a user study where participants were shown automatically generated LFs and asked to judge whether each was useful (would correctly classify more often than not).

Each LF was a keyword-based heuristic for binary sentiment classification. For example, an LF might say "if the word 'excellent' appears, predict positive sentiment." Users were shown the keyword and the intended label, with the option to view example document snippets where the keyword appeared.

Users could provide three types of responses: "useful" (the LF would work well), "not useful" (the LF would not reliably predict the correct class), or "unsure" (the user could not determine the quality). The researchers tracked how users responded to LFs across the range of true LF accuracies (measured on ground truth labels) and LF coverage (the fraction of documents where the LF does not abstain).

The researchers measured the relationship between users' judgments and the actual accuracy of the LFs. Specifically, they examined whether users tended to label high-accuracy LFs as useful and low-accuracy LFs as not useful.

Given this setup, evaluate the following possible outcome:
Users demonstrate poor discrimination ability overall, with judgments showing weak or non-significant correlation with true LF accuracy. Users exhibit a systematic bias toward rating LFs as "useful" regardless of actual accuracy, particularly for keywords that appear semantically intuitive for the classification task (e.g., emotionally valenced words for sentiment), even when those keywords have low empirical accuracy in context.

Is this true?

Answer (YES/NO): NO